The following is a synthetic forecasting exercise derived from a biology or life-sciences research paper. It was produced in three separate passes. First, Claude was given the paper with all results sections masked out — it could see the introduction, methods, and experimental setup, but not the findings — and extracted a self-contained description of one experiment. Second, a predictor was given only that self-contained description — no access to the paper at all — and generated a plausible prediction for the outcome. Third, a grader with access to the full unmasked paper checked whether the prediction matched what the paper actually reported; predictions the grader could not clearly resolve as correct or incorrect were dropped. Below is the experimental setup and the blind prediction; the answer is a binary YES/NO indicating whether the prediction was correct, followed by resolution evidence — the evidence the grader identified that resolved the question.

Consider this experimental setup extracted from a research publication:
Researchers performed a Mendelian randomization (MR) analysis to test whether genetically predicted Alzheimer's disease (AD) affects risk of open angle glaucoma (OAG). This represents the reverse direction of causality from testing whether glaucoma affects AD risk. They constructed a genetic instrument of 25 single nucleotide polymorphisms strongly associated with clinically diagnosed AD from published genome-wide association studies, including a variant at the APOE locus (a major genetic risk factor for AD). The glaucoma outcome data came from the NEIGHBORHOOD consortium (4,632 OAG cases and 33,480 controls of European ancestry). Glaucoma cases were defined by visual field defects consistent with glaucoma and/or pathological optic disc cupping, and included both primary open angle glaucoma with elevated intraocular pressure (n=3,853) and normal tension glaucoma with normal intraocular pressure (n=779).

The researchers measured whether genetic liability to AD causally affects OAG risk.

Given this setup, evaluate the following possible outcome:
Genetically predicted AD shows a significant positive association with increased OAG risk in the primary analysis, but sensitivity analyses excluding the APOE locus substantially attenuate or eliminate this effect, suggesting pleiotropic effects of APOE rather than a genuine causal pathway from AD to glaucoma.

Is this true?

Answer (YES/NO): NO